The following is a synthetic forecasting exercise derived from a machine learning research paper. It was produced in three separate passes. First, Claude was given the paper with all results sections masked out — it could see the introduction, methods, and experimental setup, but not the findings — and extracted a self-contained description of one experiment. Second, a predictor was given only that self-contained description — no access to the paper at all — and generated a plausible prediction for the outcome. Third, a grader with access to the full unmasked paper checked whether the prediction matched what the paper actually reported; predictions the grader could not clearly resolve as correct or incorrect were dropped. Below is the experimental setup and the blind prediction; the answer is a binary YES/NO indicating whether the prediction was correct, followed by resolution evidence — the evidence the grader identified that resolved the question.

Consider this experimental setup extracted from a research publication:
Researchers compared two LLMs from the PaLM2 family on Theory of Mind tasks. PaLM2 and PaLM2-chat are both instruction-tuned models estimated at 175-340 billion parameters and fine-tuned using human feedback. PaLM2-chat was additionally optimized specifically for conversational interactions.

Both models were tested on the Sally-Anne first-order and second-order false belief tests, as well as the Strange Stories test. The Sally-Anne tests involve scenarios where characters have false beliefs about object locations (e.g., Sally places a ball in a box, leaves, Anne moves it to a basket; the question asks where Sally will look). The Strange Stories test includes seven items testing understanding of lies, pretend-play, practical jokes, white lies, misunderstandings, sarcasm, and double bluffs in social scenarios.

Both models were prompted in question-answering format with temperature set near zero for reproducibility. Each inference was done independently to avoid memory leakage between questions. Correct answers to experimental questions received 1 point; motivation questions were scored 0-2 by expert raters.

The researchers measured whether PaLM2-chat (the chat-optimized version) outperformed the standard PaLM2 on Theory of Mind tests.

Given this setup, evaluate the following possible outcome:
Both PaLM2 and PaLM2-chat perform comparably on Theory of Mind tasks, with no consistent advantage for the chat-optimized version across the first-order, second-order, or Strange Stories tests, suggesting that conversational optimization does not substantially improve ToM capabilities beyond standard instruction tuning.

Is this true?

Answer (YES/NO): NO